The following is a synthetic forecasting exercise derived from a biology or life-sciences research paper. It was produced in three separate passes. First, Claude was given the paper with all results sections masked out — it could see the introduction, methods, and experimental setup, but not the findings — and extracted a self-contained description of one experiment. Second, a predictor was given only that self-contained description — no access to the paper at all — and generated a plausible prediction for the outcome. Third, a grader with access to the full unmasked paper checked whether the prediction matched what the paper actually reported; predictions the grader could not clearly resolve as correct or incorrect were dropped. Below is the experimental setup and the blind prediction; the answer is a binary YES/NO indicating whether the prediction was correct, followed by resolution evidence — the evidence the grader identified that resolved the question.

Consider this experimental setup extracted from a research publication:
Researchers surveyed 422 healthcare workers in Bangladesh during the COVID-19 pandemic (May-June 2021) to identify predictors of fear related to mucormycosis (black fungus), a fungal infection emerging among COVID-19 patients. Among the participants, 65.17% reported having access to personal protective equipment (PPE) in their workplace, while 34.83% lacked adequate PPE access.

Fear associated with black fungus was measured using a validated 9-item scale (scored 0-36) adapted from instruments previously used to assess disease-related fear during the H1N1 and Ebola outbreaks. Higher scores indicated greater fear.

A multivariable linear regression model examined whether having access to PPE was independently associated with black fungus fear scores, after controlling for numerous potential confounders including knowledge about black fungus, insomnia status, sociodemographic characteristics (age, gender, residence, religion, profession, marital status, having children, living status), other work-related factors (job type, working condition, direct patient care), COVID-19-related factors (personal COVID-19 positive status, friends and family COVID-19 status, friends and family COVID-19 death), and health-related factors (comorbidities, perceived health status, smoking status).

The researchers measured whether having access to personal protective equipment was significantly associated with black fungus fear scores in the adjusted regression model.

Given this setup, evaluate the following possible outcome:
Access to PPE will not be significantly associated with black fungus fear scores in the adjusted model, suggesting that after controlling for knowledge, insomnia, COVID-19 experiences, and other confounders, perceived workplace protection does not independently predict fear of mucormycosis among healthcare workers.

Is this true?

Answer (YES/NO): YES